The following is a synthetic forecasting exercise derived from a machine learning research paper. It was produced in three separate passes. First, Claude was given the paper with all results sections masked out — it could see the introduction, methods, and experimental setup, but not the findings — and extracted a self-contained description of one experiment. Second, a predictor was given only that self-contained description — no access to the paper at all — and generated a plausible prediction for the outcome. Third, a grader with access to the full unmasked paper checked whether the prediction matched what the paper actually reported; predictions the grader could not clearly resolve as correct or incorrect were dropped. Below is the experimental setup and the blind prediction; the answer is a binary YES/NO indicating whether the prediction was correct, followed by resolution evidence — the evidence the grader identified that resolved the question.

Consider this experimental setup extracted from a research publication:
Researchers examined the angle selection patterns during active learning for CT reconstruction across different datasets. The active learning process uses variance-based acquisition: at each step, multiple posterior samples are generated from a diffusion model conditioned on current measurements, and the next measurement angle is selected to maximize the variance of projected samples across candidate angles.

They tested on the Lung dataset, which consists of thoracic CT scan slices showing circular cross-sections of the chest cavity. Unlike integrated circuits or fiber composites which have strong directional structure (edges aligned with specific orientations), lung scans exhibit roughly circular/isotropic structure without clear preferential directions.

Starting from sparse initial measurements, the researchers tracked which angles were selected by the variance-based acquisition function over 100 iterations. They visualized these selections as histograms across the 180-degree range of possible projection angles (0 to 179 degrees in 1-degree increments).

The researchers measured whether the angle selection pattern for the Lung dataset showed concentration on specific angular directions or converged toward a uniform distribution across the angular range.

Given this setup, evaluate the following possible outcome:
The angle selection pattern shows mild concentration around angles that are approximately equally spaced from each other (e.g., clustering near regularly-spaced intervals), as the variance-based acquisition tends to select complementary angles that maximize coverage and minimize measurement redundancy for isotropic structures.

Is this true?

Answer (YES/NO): NO